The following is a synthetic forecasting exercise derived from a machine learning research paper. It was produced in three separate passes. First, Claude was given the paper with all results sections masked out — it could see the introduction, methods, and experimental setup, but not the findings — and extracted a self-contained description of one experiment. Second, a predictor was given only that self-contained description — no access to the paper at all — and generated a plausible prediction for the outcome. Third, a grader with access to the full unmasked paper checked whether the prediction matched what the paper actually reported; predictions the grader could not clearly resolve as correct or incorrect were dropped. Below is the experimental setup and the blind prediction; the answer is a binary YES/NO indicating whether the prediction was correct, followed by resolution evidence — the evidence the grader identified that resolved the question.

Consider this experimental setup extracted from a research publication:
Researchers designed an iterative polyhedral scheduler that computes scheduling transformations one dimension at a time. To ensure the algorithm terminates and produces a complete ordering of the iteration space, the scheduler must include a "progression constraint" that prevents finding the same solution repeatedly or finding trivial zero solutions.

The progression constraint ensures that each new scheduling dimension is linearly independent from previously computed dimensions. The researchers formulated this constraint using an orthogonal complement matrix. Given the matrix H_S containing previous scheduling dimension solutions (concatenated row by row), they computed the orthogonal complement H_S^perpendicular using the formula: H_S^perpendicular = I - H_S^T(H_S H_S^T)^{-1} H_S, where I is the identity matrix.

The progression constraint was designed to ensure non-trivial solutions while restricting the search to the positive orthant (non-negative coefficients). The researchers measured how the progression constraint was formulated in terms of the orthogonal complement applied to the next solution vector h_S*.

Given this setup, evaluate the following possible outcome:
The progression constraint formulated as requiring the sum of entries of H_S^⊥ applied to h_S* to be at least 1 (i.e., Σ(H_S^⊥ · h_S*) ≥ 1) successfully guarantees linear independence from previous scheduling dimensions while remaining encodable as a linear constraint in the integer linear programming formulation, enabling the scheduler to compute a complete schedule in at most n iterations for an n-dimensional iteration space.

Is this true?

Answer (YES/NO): NO